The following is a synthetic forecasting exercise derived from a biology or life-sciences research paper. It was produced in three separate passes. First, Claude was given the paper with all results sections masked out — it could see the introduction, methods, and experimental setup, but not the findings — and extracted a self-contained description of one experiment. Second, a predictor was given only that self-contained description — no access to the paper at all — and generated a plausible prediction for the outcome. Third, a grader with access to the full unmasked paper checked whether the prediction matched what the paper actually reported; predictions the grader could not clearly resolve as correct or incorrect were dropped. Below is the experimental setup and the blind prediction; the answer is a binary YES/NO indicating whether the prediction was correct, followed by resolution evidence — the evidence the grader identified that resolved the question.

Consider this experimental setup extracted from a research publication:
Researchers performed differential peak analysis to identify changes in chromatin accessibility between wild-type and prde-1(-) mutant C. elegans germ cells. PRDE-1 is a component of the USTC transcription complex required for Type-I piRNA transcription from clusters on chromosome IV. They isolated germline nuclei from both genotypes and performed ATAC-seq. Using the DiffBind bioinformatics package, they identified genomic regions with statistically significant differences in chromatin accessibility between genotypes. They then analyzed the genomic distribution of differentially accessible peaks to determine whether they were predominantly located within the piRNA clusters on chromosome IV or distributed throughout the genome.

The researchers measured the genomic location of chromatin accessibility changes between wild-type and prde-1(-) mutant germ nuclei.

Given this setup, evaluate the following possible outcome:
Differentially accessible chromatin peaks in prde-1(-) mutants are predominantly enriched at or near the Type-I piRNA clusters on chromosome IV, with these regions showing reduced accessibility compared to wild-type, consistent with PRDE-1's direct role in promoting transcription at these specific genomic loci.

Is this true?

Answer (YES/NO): NO